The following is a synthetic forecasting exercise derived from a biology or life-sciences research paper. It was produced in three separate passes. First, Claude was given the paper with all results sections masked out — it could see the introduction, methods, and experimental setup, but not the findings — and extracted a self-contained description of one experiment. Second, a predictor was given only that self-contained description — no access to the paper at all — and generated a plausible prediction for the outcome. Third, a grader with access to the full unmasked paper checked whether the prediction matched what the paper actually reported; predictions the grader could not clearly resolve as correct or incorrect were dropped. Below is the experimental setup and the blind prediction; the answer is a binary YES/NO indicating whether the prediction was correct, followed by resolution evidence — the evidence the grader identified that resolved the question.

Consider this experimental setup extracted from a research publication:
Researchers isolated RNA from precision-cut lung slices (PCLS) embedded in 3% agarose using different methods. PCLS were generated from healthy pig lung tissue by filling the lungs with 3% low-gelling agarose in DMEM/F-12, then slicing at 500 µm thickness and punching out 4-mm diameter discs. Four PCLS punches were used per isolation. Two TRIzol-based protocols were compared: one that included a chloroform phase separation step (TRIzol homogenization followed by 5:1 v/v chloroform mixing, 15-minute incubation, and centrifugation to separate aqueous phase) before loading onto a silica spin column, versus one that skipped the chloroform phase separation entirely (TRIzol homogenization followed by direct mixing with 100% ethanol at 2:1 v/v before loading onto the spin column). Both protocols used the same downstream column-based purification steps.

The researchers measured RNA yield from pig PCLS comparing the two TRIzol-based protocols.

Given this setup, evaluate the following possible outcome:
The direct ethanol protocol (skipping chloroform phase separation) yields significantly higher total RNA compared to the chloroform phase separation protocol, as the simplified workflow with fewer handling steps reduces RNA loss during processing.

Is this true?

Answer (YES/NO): YES